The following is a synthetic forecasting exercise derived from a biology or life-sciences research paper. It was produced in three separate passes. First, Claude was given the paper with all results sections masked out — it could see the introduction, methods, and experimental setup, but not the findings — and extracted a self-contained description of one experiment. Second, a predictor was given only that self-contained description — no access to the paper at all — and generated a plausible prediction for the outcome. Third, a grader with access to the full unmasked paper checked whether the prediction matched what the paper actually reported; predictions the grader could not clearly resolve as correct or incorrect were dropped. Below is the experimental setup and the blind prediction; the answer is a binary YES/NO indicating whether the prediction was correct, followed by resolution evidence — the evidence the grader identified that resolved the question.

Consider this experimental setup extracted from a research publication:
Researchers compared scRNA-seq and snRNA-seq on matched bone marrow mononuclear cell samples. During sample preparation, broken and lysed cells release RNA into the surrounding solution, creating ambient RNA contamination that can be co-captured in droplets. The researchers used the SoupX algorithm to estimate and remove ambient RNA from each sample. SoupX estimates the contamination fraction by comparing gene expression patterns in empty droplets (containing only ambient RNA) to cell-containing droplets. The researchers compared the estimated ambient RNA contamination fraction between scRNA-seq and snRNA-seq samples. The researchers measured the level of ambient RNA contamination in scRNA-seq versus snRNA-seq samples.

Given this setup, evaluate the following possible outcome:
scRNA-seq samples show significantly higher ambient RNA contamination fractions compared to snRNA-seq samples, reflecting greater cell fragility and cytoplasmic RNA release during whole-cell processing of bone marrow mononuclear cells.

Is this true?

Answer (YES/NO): NO